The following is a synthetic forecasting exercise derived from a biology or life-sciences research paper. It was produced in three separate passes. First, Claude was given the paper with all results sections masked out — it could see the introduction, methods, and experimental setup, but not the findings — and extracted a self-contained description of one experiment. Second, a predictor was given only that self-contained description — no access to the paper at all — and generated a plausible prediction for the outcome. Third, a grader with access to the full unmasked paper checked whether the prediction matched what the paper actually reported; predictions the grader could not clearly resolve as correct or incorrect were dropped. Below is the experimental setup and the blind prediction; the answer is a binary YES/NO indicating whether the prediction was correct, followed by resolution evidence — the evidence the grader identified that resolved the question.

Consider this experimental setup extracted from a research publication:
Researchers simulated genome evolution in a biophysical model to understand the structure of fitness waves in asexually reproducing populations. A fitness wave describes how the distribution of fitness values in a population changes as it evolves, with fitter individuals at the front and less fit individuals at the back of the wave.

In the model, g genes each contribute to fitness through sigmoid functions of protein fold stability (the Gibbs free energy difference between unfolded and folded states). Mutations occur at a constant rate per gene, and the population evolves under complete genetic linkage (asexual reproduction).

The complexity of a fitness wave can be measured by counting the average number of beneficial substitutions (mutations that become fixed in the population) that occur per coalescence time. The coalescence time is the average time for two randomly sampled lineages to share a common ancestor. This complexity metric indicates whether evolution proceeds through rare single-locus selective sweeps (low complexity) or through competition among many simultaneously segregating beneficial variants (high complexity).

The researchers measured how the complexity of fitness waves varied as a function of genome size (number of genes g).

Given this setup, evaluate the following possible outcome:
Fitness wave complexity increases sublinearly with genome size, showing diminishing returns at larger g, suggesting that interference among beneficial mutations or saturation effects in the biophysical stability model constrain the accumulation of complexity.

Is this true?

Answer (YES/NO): YES